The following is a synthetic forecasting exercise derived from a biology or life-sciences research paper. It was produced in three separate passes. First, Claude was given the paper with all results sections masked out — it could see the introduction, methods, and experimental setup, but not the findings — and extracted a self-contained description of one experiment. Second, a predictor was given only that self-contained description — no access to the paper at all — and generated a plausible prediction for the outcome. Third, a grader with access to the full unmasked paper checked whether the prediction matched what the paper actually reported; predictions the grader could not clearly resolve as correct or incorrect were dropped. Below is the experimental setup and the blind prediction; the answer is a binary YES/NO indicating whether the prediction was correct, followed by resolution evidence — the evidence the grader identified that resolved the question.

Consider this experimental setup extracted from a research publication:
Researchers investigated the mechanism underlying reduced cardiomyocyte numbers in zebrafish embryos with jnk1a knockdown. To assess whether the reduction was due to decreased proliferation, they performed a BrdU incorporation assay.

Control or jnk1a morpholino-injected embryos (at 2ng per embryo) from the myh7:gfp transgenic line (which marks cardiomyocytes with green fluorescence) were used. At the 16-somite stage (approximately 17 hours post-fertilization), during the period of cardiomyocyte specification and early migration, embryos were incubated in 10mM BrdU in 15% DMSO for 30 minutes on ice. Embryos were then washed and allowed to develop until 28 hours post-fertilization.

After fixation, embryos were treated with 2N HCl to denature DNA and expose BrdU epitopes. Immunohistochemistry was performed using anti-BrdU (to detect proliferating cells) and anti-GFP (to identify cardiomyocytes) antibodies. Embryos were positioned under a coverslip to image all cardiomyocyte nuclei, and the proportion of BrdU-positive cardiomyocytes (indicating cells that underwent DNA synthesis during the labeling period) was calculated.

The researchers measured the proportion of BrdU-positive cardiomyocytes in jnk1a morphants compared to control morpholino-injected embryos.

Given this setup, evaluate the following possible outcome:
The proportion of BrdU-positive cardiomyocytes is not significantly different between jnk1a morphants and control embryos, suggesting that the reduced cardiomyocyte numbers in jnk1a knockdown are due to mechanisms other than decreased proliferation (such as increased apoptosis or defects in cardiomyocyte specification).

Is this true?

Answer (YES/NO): YES